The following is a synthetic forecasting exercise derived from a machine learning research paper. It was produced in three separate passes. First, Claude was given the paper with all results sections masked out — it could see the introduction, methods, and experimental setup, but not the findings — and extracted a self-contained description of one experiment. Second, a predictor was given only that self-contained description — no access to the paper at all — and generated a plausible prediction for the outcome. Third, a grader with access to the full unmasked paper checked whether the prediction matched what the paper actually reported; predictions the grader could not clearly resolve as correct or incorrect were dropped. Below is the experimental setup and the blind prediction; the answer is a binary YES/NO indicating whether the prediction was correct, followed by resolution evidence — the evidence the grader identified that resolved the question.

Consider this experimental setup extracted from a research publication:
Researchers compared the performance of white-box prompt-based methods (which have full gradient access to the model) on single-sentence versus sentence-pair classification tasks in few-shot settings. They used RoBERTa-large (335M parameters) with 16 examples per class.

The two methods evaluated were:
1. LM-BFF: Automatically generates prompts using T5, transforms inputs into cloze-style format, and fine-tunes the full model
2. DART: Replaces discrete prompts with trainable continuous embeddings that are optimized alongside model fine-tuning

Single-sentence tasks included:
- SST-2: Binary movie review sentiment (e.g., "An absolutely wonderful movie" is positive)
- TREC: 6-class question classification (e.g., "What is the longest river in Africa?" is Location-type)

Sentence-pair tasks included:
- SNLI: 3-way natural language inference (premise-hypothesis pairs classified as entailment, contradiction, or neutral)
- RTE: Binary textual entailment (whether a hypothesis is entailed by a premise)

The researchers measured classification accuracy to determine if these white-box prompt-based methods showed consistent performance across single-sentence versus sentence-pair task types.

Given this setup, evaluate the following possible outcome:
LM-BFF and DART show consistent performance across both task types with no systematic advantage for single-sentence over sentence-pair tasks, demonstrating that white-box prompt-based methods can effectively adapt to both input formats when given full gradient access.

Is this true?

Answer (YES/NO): NO